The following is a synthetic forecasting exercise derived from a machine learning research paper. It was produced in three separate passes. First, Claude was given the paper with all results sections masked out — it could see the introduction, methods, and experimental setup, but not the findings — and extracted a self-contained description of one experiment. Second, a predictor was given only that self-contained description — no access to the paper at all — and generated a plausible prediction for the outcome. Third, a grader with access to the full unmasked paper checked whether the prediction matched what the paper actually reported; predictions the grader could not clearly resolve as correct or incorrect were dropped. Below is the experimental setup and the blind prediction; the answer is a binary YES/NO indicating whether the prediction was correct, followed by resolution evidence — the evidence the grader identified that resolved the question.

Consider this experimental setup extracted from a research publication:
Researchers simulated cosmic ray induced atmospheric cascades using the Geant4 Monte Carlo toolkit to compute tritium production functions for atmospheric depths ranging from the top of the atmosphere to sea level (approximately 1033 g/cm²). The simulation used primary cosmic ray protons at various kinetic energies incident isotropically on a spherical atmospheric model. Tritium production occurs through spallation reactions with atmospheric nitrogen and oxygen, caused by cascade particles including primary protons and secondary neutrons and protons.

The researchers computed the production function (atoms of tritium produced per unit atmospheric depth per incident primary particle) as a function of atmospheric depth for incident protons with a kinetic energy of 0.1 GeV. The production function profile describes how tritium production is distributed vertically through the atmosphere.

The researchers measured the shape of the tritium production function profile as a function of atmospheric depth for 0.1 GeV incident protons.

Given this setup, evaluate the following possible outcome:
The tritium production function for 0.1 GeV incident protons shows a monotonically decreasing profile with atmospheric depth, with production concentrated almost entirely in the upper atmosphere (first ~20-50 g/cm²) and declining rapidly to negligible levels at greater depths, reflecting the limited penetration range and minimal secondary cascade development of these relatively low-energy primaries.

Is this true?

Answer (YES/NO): NO